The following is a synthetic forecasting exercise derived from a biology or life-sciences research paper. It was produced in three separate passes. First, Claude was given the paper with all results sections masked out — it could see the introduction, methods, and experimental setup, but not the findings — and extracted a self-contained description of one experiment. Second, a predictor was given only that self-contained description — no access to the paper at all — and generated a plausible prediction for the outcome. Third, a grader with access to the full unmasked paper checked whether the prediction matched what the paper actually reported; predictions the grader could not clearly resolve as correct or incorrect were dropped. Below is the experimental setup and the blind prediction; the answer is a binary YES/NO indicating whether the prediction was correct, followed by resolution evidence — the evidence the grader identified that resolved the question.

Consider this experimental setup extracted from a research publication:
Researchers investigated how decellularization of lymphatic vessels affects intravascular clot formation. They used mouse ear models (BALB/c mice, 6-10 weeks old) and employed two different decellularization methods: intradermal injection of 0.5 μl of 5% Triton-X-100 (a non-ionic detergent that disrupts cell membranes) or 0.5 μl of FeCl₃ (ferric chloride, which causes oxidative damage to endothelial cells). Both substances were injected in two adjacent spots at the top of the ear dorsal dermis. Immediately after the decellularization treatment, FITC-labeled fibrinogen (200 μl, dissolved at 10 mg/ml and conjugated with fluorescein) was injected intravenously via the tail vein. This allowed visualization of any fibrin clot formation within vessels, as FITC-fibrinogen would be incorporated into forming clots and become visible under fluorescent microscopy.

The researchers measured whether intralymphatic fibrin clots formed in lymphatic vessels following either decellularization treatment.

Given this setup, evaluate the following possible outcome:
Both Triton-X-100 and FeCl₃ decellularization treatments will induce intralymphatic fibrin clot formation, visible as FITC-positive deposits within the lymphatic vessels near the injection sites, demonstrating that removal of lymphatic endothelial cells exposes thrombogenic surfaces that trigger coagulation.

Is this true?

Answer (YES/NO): YES